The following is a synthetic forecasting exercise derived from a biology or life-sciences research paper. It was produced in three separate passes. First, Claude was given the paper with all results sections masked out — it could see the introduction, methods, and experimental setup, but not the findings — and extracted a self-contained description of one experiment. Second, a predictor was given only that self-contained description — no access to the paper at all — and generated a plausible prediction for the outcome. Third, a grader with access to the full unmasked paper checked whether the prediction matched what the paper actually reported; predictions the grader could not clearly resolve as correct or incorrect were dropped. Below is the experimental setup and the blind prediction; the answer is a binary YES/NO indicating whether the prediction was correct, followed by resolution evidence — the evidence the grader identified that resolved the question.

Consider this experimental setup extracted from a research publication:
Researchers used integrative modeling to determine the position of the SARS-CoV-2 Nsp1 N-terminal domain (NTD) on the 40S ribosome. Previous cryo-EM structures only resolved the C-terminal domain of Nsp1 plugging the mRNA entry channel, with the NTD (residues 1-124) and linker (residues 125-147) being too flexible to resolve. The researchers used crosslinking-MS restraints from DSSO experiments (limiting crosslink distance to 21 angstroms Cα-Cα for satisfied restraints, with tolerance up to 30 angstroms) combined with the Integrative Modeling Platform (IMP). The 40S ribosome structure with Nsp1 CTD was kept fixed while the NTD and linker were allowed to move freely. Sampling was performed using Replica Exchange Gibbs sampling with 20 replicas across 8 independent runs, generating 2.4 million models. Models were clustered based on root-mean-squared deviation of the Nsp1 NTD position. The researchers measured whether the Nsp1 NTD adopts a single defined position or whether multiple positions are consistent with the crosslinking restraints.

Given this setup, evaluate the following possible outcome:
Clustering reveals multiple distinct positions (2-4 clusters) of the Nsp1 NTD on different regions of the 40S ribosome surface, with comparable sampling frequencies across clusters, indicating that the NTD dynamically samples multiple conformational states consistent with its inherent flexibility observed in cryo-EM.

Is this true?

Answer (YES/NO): NO